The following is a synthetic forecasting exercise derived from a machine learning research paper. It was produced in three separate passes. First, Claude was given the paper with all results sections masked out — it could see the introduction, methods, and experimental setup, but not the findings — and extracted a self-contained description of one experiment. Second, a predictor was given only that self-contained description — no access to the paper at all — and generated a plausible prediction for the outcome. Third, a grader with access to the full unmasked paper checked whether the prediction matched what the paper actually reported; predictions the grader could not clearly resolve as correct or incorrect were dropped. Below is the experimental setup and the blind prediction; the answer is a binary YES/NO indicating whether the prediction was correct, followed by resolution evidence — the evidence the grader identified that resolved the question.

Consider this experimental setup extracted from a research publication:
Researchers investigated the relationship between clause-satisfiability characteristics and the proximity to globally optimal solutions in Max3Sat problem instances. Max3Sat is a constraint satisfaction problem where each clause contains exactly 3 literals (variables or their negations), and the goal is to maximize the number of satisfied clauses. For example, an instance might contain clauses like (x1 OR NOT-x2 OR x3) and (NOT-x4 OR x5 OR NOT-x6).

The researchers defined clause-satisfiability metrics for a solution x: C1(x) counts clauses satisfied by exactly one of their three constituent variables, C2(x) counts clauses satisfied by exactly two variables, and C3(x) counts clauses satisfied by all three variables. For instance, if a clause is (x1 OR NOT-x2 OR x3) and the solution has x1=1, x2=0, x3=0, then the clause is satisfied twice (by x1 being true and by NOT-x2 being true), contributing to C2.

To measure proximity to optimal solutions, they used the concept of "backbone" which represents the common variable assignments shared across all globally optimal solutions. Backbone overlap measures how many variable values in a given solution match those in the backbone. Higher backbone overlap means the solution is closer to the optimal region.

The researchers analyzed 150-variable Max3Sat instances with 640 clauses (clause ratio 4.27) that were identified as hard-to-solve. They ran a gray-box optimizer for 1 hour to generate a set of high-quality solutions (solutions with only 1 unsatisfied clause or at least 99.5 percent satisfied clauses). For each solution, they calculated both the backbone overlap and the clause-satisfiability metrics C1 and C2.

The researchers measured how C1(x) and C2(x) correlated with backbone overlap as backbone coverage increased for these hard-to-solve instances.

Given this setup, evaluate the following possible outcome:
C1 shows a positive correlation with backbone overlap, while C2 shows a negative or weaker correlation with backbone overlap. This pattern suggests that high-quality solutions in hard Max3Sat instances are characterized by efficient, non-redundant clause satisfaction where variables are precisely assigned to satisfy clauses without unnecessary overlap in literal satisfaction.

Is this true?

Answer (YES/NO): YES